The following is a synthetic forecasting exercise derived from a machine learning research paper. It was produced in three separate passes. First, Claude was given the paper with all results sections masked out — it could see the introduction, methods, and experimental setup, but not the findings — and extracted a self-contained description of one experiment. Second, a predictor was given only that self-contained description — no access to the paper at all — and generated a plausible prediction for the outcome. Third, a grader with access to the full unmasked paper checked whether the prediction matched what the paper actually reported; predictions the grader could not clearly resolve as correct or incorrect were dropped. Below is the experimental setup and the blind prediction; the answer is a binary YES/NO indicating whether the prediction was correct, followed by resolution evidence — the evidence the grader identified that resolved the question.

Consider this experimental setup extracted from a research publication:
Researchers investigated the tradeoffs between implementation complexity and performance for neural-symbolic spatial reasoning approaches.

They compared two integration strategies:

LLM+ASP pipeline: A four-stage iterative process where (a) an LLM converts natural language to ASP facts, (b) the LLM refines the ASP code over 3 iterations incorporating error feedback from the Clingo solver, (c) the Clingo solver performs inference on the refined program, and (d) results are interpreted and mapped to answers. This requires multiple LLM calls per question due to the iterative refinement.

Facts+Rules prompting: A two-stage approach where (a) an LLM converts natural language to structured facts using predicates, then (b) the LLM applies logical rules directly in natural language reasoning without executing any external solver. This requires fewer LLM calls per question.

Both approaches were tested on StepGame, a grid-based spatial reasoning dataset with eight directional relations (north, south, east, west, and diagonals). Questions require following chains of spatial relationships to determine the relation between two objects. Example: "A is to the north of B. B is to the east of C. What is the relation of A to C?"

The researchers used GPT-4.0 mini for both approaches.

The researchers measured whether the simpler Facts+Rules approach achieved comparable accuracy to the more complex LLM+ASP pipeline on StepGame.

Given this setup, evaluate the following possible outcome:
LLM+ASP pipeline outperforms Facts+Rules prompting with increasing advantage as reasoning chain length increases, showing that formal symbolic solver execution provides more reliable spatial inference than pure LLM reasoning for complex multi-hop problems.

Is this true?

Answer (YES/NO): YES